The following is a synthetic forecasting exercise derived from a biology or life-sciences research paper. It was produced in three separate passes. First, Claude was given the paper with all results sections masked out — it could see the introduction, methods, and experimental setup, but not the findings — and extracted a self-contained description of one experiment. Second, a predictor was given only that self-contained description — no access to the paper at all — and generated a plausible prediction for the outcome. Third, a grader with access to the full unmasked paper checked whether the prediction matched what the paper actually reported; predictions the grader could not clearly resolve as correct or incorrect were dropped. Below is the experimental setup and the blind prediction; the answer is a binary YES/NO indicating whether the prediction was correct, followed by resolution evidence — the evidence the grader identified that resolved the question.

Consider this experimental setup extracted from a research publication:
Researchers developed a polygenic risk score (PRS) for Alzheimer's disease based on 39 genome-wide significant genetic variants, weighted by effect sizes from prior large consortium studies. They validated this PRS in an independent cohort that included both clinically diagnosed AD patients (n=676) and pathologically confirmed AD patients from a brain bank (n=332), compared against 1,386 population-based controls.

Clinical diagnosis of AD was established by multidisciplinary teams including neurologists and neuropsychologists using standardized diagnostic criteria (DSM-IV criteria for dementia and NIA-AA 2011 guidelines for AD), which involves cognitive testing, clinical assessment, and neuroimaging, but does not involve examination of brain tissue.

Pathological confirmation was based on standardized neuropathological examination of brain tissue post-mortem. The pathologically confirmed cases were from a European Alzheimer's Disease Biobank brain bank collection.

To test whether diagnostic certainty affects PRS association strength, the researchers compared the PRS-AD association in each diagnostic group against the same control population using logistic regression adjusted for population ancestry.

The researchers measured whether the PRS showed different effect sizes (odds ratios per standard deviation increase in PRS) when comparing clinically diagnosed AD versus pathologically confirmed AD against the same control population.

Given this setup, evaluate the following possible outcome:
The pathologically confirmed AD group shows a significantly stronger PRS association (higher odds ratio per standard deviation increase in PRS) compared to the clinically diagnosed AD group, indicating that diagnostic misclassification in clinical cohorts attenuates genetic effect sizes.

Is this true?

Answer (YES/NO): NO